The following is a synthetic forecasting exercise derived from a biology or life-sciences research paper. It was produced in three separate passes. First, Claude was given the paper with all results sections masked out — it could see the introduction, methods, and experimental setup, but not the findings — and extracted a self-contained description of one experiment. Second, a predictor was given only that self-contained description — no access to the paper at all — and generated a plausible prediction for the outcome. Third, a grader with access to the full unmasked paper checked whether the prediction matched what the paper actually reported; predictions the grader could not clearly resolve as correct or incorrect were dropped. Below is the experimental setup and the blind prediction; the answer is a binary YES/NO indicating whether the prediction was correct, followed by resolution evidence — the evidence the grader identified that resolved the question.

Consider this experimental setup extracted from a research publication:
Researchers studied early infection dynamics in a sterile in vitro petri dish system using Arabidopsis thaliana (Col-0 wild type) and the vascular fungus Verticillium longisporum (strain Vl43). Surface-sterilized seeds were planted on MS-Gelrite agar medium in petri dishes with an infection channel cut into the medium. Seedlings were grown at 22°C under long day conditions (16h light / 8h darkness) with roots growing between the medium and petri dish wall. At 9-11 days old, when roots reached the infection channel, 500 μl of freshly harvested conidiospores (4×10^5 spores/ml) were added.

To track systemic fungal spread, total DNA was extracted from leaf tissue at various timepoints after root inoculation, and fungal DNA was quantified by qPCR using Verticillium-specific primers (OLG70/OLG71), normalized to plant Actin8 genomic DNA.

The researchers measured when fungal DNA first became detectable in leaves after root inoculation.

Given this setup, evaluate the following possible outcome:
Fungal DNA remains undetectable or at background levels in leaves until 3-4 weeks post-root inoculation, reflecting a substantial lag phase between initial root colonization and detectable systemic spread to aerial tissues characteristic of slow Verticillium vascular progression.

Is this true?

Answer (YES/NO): NO